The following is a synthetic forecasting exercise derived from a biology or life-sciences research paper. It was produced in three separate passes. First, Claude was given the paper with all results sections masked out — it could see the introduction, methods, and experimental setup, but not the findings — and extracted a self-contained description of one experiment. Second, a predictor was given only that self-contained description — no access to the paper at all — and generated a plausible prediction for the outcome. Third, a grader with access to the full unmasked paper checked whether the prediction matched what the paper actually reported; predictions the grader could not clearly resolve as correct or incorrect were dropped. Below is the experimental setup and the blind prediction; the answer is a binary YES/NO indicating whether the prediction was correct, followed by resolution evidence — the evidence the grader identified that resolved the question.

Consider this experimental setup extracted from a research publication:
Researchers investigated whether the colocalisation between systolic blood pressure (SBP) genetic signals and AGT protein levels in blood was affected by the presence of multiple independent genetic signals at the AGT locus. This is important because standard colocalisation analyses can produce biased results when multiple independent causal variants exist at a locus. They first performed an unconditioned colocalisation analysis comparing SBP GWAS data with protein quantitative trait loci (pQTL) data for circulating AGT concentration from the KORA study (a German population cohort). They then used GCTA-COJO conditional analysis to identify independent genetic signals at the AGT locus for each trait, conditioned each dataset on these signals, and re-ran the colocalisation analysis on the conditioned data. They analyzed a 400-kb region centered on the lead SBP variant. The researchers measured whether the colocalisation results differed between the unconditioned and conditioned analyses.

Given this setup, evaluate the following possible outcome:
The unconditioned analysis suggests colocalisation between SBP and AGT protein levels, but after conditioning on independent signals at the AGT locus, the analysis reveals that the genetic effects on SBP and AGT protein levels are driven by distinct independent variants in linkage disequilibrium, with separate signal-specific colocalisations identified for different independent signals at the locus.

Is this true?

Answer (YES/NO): NO